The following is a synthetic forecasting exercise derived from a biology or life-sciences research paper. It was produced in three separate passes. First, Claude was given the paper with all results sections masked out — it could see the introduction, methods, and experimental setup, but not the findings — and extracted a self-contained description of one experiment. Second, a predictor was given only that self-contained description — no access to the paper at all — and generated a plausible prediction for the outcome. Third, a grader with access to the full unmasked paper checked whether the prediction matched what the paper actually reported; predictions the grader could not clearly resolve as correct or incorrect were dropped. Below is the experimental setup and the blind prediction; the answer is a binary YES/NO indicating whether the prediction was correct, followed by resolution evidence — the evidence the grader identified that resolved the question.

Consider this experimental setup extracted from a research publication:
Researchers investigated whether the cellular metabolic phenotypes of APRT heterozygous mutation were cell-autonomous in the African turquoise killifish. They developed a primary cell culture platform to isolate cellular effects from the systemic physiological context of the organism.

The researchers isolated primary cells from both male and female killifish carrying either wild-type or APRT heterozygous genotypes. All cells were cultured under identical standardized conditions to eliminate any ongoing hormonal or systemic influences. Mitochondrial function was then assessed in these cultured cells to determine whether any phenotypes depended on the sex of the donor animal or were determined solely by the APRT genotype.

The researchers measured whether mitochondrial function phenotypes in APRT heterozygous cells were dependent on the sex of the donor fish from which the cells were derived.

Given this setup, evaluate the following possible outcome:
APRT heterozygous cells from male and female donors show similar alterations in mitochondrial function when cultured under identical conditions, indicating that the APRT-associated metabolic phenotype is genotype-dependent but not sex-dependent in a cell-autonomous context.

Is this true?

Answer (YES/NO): YES